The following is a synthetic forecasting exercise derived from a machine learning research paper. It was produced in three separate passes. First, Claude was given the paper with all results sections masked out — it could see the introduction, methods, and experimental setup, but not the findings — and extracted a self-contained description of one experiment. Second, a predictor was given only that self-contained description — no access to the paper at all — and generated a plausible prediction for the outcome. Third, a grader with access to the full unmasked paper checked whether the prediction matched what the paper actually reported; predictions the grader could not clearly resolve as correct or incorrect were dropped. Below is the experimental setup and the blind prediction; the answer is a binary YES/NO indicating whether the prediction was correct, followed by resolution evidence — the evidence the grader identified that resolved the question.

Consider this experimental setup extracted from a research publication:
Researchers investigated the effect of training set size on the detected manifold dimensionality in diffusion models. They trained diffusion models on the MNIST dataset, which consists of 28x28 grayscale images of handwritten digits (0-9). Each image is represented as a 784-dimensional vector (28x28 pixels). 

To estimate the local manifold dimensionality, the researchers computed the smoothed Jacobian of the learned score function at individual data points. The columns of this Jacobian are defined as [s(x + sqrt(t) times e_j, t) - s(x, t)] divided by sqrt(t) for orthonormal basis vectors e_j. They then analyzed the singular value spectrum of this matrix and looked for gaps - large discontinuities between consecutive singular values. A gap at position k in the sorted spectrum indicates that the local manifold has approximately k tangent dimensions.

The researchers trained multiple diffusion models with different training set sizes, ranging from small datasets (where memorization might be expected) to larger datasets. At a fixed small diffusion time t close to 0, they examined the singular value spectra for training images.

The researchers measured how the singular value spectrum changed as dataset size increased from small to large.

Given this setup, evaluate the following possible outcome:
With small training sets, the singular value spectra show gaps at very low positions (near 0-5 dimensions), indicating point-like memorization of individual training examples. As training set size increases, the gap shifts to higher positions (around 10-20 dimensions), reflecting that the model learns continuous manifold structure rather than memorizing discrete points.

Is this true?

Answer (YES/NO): NO